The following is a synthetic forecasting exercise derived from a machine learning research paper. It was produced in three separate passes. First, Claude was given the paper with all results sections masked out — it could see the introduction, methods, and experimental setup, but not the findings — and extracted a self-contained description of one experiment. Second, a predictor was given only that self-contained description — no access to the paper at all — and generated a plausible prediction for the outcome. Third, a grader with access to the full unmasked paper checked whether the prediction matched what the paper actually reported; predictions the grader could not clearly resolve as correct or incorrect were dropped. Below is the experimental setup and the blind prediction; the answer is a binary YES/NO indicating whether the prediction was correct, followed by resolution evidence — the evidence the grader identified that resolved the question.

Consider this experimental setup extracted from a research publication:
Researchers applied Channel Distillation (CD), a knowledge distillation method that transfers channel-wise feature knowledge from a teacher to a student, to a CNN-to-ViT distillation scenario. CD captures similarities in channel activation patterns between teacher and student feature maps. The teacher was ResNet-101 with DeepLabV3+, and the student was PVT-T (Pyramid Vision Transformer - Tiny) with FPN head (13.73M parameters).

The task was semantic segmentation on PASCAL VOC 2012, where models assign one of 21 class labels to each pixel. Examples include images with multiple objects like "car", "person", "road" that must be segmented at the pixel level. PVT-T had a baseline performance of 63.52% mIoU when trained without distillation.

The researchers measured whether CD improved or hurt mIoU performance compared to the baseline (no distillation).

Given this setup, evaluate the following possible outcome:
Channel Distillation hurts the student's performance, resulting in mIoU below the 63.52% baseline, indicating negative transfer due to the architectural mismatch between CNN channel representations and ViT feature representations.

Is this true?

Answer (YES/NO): YES